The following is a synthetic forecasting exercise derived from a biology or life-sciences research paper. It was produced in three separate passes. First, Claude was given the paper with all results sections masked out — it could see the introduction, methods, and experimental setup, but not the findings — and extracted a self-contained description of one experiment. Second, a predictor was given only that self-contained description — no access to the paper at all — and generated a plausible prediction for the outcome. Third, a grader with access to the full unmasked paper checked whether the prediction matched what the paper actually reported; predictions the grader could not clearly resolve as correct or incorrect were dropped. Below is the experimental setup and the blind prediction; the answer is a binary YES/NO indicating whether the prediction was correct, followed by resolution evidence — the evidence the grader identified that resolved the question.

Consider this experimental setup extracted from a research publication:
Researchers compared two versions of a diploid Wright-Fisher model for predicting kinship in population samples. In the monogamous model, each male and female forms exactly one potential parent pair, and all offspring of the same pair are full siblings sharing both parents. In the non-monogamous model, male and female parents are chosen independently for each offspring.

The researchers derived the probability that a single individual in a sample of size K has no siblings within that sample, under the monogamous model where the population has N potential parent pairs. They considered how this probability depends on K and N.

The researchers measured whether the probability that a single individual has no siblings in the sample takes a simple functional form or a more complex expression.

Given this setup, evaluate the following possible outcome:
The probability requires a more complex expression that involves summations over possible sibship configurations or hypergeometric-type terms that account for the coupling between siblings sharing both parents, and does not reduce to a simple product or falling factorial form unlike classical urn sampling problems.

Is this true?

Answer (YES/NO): NO